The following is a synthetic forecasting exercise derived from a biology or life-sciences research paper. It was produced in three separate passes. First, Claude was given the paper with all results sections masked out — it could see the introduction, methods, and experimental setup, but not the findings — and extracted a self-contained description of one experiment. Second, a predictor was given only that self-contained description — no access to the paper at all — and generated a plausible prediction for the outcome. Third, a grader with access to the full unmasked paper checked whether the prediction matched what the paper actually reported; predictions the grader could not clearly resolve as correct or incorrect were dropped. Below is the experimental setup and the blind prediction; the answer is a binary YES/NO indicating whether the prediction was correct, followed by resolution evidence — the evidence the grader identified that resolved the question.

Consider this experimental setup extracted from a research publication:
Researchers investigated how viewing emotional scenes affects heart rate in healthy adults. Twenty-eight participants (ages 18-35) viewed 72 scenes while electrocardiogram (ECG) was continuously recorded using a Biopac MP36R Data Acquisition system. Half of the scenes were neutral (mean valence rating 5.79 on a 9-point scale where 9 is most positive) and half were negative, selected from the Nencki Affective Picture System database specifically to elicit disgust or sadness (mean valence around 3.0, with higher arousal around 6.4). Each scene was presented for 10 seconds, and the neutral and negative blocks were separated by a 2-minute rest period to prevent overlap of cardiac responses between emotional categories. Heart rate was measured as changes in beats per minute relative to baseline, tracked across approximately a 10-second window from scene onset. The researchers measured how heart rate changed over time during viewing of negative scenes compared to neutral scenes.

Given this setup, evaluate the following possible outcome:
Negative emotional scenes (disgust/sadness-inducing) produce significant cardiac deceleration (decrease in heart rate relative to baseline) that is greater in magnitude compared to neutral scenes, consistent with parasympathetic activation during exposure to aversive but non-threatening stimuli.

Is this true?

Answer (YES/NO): YES